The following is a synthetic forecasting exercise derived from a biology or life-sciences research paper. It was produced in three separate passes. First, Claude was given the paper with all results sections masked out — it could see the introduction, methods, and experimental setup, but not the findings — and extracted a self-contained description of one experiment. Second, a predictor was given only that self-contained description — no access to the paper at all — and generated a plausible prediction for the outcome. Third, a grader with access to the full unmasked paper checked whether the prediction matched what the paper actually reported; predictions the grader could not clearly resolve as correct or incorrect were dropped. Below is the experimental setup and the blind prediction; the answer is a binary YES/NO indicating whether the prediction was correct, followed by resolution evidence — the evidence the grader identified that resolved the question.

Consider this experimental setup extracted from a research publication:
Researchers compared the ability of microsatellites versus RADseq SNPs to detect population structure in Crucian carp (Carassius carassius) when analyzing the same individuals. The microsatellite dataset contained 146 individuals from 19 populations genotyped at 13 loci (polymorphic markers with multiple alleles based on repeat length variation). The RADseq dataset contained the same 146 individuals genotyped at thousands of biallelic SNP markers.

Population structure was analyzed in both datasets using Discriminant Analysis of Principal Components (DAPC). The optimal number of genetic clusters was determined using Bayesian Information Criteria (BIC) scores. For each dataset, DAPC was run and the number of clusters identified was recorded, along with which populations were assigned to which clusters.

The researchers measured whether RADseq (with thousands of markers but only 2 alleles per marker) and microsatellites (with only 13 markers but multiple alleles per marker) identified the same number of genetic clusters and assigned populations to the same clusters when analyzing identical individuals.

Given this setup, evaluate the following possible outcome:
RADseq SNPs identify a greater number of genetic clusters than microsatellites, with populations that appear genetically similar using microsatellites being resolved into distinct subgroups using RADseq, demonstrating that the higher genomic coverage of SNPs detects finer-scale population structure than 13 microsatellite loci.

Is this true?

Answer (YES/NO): NO